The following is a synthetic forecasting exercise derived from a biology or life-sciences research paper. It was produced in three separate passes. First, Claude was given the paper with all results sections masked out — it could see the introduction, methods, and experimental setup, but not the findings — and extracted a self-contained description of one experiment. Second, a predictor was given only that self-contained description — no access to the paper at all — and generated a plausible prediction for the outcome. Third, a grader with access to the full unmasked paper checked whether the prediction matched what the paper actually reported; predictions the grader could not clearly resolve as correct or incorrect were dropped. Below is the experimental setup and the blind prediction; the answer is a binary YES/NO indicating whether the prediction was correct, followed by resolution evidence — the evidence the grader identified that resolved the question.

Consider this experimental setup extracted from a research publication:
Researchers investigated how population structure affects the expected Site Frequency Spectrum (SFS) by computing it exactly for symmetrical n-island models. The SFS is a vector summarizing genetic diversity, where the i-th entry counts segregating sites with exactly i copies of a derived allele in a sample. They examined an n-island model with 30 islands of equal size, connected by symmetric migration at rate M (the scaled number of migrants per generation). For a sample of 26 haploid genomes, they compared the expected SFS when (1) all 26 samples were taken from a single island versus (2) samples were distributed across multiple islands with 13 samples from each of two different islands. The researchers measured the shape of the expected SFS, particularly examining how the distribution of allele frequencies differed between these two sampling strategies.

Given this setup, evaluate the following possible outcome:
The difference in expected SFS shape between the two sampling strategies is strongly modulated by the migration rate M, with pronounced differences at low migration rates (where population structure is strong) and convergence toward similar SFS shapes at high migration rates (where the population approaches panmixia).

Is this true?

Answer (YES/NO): YES